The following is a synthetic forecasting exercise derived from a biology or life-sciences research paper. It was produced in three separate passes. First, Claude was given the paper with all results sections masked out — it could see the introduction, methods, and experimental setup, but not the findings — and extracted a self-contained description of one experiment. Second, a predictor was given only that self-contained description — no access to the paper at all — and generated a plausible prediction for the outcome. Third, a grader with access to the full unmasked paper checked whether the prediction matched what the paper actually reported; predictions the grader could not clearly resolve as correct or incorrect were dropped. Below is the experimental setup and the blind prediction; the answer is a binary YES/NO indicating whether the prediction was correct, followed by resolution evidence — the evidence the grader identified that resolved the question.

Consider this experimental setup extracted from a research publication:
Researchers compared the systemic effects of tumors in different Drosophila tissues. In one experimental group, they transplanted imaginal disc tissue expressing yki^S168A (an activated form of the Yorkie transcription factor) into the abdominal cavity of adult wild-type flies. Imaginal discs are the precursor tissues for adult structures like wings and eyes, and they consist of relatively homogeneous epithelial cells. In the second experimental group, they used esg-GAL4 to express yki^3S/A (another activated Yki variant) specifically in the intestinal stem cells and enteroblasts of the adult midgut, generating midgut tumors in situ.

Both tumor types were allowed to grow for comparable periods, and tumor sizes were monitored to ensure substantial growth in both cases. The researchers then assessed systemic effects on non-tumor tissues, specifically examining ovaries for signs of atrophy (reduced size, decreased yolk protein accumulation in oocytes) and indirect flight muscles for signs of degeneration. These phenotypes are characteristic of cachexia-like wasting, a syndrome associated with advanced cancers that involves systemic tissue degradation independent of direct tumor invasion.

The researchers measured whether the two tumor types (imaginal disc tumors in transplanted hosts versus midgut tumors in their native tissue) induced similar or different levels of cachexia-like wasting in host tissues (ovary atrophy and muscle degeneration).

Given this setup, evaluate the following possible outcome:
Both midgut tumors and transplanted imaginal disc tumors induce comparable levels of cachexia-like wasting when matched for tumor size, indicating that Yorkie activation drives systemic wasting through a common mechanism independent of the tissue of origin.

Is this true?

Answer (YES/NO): NO